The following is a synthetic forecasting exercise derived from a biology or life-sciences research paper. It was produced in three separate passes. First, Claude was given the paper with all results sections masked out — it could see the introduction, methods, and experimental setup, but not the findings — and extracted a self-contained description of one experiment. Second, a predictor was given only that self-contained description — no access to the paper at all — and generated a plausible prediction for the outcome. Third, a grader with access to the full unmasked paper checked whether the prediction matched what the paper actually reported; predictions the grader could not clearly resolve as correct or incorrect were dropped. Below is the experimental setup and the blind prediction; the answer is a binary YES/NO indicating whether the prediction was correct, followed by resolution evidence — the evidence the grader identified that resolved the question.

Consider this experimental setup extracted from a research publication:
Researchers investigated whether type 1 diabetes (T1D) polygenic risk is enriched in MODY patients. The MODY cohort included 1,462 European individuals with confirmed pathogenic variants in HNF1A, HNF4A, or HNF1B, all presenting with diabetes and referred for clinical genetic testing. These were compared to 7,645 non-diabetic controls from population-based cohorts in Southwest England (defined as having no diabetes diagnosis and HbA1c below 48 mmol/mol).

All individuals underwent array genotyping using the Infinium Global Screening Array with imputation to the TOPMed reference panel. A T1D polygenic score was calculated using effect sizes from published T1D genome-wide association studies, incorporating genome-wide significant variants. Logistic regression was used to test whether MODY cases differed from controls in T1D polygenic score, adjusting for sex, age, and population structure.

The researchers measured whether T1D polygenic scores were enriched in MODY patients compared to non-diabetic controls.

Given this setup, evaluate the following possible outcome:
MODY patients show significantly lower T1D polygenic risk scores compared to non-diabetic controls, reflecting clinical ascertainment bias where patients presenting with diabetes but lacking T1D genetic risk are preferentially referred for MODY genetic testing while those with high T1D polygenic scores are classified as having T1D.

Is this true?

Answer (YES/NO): NO